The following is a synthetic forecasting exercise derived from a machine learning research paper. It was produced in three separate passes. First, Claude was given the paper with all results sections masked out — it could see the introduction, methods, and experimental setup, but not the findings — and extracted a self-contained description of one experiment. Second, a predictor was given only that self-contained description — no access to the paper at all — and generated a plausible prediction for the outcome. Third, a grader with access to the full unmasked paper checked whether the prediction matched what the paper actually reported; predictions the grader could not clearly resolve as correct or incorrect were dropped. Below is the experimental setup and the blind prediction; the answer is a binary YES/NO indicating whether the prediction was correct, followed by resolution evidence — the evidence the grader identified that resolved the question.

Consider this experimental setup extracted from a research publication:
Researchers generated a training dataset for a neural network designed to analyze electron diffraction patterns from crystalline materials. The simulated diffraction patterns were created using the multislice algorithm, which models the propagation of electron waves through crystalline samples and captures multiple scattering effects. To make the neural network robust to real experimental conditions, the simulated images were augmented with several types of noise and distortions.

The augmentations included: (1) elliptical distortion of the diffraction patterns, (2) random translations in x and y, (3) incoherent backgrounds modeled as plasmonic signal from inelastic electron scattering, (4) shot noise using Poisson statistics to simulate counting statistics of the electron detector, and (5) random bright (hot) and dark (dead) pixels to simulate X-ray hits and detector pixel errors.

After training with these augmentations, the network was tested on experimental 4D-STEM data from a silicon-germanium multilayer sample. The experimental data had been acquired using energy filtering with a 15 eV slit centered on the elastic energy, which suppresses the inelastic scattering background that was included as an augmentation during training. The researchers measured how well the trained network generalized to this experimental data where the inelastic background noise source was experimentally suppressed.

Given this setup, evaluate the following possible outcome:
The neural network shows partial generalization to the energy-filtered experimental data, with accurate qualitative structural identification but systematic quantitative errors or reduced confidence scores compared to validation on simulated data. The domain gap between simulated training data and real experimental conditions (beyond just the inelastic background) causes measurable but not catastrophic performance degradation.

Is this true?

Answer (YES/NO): NO